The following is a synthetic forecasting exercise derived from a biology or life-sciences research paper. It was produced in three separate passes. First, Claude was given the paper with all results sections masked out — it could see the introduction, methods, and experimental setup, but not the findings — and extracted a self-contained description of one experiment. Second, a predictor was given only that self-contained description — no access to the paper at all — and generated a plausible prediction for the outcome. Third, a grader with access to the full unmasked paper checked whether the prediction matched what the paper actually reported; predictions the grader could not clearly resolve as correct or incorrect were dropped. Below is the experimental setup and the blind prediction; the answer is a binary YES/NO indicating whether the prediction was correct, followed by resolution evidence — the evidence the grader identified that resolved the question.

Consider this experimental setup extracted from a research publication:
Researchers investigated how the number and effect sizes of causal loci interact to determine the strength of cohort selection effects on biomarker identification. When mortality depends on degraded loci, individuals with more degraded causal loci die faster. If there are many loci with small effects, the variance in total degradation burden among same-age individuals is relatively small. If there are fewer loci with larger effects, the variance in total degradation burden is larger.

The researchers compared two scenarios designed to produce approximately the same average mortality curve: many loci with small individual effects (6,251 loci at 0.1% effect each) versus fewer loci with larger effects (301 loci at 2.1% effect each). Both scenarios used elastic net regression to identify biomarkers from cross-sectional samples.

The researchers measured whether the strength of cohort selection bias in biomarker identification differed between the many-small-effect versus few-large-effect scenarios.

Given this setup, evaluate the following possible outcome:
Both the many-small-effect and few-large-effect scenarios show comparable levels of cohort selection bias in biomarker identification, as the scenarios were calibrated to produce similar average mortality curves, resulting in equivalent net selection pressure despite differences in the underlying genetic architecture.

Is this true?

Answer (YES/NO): NO